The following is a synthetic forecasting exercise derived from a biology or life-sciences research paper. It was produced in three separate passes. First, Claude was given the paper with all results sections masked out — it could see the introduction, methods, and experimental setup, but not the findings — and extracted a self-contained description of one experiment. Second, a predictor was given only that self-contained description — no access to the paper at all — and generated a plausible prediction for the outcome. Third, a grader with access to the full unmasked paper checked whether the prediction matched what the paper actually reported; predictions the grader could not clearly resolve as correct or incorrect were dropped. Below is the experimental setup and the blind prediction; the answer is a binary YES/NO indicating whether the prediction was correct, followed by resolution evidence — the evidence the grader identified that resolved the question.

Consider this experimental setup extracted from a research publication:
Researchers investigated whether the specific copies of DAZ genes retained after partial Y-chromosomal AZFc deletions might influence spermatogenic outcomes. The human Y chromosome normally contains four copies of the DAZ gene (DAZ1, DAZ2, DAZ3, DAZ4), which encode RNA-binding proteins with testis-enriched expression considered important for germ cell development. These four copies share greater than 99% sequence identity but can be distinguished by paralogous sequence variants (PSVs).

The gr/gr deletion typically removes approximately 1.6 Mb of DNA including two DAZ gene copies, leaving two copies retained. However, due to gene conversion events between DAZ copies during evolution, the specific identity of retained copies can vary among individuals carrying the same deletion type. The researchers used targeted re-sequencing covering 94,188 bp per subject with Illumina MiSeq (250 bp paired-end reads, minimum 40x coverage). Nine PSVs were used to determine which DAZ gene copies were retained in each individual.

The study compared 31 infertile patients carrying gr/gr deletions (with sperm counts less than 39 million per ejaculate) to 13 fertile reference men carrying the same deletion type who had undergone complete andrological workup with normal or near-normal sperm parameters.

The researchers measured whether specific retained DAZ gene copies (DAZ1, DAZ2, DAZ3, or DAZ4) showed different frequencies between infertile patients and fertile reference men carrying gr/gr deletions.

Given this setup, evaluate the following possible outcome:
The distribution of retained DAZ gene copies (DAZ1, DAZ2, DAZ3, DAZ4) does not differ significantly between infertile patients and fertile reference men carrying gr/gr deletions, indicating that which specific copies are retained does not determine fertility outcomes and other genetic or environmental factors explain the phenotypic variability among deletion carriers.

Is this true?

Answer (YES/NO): YES